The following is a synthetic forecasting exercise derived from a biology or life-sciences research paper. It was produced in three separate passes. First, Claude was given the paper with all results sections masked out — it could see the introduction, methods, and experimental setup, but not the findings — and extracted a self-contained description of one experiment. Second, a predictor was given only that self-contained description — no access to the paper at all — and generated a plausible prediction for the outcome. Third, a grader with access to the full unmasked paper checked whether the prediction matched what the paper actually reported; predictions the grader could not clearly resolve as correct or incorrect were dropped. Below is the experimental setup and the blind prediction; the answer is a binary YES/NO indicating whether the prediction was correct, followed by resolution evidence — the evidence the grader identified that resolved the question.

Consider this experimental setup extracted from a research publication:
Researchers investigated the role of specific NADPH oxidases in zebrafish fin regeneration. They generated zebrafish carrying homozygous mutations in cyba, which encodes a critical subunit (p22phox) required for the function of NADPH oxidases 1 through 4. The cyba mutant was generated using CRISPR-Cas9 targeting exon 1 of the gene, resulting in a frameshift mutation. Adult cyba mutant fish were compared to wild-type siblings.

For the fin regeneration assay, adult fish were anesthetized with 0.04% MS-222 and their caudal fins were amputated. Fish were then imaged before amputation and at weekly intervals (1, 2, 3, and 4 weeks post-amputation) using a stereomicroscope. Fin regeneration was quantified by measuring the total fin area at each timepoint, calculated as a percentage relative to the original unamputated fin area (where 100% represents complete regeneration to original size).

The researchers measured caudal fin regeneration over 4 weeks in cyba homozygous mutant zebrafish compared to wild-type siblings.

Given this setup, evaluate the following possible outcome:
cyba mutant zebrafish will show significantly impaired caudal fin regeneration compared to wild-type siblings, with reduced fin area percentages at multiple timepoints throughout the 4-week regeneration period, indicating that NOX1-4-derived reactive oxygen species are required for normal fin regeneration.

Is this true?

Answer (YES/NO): NO